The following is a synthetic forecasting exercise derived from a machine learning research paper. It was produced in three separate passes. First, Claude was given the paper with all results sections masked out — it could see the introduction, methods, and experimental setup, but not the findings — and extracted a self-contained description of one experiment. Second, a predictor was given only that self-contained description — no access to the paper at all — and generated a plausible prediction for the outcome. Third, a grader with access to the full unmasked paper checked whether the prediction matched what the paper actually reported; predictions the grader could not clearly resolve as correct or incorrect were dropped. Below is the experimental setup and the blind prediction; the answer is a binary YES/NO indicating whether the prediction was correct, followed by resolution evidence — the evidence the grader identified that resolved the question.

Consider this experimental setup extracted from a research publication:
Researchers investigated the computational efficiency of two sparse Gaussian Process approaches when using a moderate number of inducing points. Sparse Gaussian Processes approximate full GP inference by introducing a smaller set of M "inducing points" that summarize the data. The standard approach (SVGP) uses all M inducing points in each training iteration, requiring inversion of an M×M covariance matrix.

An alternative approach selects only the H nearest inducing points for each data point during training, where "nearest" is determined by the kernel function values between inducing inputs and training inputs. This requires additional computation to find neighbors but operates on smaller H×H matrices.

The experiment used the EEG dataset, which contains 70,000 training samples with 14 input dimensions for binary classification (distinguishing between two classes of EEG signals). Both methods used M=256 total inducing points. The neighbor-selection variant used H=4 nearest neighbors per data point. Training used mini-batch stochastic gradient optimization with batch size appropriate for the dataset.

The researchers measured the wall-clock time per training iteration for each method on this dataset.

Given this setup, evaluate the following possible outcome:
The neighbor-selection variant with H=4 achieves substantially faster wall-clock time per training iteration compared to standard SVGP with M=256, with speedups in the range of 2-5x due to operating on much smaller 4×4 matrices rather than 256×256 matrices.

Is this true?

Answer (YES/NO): NO